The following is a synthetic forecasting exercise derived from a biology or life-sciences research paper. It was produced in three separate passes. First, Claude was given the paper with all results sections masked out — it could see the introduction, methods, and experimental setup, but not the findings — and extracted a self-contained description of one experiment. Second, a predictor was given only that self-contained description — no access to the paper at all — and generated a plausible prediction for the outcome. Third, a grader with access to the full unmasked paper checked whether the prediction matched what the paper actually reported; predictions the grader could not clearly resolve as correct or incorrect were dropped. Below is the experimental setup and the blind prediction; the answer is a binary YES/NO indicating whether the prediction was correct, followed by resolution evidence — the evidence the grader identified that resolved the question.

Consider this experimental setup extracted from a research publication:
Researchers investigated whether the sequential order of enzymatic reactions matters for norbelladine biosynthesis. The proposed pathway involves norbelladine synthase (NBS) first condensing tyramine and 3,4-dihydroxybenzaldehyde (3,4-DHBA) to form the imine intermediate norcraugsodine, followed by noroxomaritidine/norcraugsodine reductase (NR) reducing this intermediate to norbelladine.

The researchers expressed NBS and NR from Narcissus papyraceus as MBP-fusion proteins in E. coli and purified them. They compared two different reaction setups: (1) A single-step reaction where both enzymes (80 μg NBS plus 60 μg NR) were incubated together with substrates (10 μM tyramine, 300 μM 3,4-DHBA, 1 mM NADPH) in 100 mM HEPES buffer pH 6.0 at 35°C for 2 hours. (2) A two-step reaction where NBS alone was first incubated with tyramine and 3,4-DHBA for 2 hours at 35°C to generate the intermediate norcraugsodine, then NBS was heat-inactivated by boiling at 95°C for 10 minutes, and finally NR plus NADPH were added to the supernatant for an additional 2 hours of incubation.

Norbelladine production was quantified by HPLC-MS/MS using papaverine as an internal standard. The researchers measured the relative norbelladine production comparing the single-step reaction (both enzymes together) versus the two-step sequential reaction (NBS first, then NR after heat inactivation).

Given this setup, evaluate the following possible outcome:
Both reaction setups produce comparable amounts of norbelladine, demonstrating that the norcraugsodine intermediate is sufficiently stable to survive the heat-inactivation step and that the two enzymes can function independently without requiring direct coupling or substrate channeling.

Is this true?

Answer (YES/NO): NO